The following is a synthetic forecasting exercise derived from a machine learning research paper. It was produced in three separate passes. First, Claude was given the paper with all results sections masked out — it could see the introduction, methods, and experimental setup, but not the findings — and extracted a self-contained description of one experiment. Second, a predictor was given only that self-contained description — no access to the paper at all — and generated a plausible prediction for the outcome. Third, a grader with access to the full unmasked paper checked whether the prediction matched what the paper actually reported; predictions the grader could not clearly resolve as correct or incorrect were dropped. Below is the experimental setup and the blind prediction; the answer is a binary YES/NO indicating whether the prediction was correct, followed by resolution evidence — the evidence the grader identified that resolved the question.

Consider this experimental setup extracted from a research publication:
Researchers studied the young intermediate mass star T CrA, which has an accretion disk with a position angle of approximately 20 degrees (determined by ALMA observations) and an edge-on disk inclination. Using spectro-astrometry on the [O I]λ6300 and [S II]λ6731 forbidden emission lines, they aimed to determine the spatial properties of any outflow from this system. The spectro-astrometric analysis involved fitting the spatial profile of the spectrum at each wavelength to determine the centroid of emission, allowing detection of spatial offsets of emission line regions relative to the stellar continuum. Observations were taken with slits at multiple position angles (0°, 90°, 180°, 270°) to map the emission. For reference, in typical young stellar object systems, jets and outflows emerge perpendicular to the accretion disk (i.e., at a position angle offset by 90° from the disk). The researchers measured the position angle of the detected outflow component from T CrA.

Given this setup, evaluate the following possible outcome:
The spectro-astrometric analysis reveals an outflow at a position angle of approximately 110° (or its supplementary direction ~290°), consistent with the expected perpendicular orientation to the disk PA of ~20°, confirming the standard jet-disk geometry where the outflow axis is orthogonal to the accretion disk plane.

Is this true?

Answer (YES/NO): NO